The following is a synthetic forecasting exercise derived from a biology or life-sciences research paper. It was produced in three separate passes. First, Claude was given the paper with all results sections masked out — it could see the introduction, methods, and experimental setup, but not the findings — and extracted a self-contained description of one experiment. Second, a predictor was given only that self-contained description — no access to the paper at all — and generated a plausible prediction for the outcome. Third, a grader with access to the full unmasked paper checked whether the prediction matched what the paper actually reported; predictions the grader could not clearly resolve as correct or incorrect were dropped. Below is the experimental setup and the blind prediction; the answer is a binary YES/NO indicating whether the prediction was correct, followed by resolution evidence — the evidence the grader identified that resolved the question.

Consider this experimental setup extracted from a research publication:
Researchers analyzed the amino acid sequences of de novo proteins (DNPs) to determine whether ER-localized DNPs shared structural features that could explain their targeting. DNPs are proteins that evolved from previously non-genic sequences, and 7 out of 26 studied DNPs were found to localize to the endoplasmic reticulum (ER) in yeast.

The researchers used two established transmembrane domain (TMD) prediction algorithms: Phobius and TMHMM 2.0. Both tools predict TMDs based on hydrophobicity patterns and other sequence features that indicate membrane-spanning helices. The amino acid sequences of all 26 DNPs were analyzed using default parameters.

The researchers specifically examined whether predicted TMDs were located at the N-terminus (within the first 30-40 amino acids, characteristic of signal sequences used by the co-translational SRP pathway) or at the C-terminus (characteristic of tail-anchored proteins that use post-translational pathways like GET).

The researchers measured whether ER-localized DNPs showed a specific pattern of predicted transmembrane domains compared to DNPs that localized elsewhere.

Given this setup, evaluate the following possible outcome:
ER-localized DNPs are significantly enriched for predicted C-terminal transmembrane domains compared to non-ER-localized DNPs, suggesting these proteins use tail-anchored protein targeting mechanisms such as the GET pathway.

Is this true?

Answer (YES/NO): YES